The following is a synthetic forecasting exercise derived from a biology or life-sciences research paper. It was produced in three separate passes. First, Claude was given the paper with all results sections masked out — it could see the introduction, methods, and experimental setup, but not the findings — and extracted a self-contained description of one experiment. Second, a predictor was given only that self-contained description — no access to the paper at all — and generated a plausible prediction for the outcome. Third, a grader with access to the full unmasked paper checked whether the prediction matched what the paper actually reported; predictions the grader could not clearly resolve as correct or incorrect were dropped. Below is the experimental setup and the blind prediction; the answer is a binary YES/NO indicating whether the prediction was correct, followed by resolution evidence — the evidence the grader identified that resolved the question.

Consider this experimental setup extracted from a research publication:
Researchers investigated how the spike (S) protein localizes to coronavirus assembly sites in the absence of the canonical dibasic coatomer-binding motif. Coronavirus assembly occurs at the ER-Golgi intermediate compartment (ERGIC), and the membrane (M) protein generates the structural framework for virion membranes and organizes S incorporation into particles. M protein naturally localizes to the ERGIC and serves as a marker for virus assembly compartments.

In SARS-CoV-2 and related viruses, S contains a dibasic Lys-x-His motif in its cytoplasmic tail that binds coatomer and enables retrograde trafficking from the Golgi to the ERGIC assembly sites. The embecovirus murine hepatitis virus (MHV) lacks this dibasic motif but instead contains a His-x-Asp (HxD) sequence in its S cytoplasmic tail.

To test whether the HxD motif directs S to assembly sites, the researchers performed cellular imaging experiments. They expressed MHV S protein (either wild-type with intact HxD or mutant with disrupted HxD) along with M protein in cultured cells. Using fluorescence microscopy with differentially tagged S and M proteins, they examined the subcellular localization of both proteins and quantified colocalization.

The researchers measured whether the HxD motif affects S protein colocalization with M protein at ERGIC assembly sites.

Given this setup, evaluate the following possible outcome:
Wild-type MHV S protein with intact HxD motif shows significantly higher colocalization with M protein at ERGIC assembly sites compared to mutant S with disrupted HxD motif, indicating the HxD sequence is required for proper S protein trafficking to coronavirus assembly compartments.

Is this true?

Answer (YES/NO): NO